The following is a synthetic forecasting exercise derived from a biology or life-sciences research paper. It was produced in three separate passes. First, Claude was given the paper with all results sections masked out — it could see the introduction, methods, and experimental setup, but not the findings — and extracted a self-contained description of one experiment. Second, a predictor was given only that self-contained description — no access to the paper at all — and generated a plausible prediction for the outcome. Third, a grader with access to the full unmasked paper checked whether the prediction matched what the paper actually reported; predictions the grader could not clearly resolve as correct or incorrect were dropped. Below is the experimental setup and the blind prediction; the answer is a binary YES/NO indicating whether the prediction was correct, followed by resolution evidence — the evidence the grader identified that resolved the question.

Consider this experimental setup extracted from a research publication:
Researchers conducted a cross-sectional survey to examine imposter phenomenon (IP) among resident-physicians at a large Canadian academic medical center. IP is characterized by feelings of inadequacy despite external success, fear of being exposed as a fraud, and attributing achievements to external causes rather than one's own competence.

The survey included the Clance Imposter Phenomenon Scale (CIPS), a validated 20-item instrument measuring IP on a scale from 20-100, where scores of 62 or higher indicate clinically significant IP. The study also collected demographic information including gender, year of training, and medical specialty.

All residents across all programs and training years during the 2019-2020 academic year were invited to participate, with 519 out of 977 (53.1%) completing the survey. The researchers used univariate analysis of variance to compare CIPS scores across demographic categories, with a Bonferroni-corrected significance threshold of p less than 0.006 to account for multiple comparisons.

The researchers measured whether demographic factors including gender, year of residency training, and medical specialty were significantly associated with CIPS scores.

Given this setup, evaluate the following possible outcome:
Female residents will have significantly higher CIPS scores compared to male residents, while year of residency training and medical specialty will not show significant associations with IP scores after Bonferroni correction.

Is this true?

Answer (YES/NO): YES